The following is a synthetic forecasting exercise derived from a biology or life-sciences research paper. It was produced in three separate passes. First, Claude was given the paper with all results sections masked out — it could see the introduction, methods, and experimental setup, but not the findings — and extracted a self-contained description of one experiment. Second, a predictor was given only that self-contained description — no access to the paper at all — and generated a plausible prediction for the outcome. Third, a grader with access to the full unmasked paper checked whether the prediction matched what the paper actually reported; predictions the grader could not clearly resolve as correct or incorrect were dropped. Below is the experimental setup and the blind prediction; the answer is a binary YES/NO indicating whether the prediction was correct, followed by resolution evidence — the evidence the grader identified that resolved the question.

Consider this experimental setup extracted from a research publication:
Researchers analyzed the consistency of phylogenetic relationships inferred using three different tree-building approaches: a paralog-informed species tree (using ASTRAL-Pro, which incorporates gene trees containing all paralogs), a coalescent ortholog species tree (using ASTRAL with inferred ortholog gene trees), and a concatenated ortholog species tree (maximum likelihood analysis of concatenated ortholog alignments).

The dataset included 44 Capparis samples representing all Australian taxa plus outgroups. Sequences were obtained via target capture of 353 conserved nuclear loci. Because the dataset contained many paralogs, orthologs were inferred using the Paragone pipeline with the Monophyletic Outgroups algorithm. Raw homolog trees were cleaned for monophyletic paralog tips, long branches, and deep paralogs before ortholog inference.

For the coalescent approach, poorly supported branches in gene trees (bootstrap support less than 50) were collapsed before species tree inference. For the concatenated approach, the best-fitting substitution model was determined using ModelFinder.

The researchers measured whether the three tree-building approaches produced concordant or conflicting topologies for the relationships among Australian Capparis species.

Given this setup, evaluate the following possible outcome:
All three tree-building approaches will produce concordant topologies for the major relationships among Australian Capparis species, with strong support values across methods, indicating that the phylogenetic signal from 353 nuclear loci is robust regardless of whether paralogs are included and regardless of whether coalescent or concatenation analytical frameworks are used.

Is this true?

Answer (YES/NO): NO